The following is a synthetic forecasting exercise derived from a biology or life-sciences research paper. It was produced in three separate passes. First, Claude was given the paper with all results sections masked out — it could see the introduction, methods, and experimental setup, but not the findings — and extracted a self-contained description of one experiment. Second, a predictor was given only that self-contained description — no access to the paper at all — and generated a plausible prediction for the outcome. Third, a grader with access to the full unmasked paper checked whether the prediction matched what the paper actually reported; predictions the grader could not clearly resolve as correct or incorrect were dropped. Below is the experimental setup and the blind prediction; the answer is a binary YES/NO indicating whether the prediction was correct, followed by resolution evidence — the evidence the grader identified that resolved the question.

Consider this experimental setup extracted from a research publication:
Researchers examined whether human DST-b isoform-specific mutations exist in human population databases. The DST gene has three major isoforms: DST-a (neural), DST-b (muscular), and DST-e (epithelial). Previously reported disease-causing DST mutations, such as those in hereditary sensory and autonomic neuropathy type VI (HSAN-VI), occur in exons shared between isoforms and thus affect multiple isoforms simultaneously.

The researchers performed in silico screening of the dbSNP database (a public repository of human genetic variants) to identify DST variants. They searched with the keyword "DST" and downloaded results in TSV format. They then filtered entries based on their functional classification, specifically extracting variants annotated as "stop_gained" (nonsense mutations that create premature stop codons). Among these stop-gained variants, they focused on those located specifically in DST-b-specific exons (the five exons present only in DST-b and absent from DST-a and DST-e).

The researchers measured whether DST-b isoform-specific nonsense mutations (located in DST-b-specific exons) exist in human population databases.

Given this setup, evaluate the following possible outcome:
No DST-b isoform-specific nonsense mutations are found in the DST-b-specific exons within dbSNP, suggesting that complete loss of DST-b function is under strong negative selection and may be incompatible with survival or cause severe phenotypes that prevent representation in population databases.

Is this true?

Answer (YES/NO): NO